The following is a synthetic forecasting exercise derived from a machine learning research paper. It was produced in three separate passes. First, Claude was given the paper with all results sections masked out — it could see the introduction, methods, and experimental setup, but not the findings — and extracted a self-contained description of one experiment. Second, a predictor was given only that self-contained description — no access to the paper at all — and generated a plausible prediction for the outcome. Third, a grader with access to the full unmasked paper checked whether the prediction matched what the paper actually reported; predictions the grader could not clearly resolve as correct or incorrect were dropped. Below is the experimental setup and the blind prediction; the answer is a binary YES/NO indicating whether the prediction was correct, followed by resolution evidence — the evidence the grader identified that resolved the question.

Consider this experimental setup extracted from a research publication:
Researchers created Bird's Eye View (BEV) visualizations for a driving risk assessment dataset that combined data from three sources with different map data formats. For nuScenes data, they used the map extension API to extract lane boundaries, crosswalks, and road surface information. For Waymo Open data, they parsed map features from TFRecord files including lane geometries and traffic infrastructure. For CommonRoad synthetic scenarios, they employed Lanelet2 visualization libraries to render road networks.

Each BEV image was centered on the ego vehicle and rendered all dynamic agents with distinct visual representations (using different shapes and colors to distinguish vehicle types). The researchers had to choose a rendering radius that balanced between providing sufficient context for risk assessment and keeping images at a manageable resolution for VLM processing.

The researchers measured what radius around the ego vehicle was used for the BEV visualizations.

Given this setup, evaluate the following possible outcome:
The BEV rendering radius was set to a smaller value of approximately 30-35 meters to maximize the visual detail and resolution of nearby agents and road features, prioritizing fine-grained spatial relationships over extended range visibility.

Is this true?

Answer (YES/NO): YES